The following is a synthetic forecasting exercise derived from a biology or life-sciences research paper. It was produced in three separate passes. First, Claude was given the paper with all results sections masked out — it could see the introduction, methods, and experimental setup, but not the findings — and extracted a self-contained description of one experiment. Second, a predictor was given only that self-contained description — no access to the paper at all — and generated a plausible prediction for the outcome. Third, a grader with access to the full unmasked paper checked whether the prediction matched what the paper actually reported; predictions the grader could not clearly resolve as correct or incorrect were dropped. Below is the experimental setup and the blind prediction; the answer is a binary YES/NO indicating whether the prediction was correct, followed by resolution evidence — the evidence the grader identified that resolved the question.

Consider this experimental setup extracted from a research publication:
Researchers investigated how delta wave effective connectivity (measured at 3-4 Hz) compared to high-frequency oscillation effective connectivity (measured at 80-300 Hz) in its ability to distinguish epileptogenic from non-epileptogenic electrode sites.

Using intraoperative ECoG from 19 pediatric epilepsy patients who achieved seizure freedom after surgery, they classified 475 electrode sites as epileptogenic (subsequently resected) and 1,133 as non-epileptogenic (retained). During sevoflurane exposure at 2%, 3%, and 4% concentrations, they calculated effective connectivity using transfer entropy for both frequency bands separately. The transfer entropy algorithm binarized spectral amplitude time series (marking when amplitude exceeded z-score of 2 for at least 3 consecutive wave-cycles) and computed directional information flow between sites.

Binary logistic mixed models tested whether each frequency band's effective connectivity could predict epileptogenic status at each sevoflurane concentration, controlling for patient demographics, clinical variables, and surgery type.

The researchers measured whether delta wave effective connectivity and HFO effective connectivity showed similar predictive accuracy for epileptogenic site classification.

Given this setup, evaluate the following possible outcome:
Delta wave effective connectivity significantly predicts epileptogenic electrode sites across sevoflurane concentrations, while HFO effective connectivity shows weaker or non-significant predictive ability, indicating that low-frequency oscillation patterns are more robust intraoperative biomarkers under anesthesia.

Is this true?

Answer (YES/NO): NO